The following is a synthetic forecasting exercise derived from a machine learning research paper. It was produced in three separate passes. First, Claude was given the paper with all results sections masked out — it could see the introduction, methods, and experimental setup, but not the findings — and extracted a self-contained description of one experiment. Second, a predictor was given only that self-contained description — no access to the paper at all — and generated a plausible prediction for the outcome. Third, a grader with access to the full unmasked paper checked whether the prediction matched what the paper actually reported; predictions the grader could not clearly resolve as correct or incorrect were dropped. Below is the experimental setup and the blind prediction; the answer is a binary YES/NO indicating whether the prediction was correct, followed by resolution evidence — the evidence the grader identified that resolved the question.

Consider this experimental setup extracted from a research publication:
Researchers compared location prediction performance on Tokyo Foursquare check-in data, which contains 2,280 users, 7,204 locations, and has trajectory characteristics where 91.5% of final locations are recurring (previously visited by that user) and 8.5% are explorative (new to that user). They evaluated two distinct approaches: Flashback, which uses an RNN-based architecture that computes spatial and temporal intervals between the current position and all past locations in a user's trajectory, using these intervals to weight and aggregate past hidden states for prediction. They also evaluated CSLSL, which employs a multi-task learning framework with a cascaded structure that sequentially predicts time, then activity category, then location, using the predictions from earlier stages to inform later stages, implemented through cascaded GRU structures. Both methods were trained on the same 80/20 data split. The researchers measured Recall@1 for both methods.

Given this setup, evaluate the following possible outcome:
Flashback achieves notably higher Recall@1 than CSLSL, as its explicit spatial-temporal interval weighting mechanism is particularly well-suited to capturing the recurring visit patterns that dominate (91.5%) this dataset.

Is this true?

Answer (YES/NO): NO